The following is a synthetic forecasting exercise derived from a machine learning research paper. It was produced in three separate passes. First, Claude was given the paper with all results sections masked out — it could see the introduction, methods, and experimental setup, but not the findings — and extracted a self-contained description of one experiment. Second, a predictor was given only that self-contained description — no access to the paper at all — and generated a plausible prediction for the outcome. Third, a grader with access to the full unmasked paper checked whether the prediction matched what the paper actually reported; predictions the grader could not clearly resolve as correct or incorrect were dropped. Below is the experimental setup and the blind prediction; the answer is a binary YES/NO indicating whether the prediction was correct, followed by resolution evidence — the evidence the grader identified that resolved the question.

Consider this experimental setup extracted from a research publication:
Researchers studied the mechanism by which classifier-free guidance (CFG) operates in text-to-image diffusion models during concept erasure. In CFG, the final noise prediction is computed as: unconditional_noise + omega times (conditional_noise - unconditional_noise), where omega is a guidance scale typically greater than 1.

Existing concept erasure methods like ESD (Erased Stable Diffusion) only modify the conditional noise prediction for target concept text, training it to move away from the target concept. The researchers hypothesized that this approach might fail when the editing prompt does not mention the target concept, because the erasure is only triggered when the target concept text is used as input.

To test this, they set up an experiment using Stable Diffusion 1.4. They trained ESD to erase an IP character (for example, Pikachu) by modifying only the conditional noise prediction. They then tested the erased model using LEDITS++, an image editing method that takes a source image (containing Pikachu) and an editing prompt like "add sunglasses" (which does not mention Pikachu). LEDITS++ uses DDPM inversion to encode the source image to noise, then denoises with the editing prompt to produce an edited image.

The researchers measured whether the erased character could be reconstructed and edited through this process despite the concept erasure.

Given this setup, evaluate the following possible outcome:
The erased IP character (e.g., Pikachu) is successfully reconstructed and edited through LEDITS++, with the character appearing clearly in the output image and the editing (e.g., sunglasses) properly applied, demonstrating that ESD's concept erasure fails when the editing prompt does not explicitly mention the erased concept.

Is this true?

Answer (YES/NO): YES